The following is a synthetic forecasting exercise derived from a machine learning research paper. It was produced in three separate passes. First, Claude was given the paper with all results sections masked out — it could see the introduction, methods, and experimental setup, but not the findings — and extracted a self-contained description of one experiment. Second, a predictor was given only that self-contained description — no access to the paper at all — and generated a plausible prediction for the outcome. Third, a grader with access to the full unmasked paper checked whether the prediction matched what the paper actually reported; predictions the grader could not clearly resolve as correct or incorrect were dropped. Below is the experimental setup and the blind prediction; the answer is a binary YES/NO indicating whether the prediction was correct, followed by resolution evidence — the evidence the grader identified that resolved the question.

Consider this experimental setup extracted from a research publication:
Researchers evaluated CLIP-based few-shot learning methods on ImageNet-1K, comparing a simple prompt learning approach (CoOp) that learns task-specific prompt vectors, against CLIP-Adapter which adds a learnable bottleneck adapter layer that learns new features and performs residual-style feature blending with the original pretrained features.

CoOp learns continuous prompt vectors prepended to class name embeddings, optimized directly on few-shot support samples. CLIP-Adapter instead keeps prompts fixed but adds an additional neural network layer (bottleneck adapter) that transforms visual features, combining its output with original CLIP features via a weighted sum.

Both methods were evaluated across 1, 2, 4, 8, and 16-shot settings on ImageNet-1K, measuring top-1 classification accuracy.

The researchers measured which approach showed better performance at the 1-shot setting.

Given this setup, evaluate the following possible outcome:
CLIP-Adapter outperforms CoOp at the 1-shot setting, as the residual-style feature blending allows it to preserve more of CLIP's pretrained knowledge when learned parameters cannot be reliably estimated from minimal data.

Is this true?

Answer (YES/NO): YES